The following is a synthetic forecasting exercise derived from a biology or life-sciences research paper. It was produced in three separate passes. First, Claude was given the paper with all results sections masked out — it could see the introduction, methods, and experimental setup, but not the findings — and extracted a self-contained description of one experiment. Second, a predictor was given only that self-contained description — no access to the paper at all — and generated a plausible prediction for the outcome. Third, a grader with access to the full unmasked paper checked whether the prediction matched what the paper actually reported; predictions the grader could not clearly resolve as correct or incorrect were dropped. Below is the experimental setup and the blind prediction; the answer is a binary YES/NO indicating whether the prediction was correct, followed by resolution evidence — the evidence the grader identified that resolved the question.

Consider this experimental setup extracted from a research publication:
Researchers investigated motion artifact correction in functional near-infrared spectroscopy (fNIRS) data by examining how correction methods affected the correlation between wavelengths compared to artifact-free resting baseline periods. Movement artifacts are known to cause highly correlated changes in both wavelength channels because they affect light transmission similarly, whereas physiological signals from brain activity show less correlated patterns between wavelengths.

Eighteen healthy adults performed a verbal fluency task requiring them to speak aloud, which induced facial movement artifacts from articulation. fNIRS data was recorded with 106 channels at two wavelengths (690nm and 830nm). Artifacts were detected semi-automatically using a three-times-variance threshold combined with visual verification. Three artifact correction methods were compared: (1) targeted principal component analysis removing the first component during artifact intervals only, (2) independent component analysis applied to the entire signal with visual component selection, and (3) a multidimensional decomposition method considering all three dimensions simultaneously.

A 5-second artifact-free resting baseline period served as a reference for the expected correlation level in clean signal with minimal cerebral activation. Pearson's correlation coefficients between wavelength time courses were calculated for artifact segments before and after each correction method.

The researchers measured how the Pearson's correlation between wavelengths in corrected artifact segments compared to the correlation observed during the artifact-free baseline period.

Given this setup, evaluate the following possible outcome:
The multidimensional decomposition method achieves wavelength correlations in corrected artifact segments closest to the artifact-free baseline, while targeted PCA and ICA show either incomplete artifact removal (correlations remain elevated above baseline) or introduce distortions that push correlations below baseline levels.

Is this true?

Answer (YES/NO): YES